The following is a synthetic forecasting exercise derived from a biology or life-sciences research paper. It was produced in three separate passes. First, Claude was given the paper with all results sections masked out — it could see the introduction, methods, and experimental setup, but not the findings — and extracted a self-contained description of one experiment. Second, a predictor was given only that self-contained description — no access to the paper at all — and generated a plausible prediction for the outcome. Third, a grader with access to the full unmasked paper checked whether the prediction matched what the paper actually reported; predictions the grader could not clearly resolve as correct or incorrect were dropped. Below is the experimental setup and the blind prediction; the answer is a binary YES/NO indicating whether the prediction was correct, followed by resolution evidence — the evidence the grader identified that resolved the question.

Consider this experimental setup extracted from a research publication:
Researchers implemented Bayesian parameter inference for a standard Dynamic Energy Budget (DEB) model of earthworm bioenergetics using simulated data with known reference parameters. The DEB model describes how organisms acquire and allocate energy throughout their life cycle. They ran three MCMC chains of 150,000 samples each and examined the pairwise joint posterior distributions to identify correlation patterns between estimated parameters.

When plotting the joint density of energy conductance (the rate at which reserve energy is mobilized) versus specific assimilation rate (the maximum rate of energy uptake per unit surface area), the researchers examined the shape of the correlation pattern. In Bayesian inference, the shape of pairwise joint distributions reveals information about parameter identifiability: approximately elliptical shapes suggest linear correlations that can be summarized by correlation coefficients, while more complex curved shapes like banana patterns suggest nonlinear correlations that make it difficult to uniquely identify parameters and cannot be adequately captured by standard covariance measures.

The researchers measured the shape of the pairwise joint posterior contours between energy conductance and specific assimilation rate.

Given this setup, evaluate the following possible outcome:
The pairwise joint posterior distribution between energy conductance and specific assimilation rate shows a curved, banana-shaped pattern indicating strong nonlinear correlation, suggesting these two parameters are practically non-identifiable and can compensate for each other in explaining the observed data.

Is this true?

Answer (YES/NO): YES